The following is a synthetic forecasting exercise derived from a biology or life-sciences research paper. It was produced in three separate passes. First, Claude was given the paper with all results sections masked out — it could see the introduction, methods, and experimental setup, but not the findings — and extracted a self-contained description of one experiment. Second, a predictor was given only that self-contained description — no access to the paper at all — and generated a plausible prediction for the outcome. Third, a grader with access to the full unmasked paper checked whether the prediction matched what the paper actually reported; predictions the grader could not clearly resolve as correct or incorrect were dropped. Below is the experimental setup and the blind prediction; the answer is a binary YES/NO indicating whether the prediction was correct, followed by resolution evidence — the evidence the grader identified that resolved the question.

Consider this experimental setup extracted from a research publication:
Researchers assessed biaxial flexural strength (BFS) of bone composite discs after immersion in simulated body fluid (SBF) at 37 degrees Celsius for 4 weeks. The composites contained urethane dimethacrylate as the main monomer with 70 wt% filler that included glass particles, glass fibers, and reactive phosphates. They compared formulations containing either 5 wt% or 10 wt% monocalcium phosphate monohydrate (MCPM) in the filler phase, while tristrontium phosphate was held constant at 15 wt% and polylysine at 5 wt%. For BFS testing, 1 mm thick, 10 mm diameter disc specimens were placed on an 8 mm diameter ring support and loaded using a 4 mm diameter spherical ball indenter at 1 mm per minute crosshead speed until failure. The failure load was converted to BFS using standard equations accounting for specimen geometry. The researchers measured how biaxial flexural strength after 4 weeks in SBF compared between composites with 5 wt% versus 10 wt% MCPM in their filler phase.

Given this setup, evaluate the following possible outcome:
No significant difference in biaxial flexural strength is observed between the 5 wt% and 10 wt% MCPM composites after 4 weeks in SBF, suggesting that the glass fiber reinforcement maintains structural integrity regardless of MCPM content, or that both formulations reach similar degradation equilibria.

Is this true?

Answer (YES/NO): NO